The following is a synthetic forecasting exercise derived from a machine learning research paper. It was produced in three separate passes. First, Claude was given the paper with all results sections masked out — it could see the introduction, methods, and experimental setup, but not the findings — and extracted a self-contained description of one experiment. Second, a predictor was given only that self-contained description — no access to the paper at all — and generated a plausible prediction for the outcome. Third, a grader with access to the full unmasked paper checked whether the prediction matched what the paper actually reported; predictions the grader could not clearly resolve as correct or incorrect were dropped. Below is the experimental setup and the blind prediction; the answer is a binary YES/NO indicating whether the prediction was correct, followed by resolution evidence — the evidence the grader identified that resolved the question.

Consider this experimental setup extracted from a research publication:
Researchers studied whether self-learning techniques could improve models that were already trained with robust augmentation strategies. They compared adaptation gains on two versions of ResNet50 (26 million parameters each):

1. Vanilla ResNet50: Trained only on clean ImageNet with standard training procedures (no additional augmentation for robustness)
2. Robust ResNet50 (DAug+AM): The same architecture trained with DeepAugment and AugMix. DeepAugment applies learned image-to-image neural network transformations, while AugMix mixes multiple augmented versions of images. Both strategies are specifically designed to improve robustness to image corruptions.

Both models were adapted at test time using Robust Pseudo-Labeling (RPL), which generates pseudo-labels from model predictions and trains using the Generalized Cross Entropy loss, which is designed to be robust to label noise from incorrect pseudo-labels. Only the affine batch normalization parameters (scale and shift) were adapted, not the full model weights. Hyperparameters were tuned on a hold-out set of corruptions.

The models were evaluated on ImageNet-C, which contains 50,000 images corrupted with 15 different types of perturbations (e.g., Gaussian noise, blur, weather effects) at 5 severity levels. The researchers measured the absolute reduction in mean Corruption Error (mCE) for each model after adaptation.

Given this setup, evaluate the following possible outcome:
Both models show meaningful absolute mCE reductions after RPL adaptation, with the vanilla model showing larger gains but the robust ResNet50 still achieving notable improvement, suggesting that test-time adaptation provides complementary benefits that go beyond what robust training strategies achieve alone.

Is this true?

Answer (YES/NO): YES